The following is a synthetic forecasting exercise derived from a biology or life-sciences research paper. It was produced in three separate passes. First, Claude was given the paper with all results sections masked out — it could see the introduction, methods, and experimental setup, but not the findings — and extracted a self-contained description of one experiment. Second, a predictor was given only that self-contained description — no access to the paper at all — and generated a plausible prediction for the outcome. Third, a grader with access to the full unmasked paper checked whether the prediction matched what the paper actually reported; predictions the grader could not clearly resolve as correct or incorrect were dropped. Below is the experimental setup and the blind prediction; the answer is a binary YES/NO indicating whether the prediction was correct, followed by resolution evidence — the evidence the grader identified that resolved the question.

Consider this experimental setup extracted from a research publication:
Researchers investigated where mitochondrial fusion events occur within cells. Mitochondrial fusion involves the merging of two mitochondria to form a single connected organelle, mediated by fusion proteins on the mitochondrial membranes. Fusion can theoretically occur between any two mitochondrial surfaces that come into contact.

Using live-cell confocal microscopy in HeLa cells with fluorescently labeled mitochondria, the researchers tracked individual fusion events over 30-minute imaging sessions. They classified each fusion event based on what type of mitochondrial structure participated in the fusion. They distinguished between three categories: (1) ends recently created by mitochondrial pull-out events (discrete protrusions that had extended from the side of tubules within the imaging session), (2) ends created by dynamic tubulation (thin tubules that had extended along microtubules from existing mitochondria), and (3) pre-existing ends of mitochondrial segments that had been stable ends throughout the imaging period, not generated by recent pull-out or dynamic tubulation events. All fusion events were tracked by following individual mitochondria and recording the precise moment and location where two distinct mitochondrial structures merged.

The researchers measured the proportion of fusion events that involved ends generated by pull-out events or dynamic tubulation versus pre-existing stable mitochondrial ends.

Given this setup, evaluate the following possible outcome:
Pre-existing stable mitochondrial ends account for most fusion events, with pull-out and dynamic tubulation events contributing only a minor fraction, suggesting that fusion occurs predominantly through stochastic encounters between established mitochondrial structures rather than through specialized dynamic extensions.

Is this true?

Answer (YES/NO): NO